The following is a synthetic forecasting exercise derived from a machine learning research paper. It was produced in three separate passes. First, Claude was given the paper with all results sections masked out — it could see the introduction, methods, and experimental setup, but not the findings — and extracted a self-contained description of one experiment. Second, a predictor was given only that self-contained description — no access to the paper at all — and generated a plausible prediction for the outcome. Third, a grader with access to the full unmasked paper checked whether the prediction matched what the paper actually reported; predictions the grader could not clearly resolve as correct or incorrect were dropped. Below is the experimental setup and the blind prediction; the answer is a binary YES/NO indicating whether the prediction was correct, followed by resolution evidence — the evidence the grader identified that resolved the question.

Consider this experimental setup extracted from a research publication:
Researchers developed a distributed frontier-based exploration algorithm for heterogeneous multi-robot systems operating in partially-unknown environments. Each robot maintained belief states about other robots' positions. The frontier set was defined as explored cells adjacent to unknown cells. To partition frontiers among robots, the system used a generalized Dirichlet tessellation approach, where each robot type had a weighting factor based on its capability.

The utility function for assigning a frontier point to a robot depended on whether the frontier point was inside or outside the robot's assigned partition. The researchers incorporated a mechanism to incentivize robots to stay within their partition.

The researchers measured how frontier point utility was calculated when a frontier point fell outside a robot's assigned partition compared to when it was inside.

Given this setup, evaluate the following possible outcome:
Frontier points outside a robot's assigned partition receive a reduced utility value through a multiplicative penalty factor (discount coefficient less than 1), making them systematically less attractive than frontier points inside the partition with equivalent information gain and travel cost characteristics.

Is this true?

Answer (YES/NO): NO